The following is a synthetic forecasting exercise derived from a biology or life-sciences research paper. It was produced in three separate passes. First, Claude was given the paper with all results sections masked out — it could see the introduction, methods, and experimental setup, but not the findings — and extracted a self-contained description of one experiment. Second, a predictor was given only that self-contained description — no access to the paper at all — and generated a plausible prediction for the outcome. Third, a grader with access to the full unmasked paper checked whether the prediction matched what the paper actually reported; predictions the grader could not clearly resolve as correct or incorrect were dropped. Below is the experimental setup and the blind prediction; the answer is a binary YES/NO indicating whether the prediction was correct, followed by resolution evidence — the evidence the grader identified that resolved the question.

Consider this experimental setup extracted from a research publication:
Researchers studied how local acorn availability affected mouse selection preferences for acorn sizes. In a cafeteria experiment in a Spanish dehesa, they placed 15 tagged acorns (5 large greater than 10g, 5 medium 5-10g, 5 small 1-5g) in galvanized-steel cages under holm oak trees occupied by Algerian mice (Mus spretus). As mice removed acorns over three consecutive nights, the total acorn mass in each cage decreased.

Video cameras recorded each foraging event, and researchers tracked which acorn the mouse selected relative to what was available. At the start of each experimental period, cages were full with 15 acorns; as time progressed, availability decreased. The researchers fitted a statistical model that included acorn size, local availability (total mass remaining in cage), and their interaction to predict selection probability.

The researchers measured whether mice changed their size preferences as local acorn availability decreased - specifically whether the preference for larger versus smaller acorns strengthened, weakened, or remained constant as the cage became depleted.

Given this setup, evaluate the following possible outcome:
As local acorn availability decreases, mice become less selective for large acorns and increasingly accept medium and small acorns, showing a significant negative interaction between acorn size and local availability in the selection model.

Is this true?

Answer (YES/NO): NO